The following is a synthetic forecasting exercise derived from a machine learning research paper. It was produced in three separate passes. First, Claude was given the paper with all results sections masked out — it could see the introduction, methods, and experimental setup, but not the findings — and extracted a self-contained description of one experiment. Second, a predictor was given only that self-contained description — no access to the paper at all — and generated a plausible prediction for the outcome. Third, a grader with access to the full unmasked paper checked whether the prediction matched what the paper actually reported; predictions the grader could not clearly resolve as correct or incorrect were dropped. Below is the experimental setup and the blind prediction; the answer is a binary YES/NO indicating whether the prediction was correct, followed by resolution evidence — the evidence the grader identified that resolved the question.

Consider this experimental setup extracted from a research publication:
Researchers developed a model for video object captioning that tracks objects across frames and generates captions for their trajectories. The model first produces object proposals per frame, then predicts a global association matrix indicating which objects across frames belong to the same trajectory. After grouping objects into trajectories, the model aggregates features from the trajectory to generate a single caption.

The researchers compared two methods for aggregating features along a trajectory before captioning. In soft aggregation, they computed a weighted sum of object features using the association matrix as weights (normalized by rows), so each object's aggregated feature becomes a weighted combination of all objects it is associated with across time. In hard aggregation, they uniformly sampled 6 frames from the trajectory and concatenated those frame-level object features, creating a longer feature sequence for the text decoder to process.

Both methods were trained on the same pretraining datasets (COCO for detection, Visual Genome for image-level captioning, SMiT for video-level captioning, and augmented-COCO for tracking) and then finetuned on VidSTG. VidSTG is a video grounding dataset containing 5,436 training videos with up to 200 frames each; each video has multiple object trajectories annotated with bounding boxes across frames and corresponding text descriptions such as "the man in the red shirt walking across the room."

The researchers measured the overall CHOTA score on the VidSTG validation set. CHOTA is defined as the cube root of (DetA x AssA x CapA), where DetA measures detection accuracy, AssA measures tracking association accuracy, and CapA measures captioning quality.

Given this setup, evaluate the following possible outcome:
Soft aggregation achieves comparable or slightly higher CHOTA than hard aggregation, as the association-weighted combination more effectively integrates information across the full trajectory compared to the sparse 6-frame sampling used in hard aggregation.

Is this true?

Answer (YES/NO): NO